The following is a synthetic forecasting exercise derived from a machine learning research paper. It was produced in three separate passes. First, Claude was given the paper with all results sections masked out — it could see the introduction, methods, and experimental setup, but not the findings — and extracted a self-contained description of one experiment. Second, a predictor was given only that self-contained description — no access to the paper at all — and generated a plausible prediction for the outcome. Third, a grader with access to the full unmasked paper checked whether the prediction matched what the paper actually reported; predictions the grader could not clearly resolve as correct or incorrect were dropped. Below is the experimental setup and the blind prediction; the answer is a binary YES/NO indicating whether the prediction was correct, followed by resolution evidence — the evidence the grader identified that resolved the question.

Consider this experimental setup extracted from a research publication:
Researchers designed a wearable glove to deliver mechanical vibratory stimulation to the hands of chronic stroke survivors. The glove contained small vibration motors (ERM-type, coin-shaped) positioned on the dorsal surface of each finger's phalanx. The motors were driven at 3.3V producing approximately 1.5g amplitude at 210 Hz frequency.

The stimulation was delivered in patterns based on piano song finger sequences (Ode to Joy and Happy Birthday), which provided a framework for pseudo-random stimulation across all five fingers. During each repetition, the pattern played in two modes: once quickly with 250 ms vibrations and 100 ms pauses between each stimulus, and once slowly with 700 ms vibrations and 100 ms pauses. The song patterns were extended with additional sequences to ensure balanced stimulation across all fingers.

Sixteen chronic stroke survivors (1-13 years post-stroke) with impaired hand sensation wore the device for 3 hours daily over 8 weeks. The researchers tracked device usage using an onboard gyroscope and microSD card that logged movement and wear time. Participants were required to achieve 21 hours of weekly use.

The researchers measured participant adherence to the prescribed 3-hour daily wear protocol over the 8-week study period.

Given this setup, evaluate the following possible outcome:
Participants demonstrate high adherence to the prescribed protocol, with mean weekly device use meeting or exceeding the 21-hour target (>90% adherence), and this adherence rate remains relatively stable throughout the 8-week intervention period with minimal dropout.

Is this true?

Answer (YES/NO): YES